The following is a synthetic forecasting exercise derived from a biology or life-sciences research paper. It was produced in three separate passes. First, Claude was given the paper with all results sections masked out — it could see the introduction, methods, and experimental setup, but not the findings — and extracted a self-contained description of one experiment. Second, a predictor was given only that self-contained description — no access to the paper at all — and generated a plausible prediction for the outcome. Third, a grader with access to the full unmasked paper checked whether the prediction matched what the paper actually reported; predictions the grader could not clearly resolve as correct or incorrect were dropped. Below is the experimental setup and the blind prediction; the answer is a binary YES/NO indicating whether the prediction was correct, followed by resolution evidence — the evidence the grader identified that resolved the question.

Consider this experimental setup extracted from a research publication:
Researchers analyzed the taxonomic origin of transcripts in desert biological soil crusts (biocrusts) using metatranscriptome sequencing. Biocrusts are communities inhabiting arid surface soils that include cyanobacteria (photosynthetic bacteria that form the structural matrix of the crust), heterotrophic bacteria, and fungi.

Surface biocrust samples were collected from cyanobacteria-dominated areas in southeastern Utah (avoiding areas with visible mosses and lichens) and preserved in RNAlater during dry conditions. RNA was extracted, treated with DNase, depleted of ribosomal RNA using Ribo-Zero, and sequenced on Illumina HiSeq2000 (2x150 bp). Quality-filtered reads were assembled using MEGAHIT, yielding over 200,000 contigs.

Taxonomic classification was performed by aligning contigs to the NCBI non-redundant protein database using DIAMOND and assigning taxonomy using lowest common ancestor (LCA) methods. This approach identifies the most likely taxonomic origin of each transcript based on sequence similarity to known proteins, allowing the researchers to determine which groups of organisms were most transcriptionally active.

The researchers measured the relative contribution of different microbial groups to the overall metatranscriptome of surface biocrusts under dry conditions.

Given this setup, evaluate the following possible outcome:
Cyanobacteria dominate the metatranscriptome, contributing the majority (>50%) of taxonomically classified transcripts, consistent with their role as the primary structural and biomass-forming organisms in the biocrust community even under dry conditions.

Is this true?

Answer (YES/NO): YES